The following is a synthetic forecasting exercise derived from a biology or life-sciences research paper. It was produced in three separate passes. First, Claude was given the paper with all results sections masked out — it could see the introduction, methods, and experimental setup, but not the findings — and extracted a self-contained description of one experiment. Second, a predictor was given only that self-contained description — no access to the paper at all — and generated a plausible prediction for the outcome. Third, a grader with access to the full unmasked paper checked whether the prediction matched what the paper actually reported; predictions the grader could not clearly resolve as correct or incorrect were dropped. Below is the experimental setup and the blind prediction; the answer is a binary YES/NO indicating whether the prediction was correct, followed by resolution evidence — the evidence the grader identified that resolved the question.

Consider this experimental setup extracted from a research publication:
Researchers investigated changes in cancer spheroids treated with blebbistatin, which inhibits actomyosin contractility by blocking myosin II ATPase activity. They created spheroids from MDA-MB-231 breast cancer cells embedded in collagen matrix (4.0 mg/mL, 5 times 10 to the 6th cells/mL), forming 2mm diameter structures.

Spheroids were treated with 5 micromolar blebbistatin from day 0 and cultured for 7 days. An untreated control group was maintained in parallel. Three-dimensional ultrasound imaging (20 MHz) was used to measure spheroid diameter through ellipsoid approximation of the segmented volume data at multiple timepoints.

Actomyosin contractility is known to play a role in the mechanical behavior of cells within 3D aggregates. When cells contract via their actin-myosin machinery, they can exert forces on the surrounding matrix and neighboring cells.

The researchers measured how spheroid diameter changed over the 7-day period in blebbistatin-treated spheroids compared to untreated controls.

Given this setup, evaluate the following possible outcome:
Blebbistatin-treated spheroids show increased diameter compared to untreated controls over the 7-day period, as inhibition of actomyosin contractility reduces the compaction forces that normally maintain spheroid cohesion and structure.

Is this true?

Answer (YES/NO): YES